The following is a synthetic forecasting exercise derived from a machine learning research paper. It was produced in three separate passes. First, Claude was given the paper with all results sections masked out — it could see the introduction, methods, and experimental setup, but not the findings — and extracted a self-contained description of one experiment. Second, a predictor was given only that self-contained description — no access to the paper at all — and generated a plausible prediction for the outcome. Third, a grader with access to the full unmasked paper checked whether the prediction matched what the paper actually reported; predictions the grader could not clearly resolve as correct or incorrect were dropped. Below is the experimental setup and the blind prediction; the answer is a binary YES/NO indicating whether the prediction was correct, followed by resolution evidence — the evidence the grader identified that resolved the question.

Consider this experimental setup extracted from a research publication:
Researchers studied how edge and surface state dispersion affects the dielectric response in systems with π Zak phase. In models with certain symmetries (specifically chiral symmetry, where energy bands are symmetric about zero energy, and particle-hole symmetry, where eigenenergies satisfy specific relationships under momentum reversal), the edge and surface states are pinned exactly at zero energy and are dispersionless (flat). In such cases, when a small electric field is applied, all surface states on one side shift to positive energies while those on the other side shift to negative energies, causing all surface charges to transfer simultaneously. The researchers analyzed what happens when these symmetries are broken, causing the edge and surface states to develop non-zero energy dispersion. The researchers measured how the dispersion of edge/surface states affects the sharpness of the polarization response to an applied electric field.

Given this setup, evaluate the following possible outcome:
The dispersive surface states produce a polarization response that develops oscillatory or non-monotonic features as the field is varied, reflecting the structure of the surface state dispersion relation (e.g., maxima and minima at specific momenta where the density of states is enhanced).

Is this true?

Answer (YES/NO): NO